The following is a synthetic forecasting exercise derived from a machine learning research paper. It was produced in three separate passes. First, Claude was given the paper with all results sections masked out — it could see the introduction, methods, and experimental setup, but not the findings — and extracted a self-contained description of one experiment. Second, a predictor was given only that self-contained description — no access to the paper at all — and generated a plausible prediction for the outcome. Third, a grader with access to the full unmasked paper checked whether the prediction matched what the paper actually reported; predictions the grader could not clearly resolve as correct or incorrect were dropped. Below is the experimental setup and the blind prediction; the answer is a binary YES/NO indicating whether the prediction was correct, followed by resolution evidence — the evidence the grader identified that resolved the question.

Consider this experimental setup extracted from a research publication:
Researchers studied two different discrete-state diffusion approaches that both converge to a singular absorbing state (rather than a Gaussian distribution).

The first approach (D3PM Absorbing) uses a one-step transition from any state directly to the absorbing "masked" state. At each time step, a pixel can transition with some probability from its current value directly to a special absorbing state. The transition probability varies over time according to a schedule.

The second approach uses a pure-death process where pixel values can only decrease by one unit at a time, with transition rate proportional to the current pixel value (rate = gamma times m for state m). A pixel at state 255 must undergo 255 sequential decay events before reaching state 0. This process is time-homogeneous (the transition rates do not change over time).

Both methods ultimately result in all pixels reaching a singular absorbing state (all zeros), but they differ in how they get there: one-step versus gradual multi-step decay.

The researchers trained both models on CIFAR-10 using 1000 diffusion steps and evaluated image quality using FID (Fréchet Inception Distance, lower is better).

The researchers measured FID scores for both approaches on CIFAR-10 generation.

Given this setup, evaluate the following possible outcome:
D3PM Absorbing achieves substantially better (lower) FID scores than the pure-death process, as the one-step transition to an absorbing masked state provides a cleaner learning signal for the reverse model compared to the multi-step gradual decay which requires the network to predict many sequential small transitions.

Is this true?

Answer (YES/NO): NO